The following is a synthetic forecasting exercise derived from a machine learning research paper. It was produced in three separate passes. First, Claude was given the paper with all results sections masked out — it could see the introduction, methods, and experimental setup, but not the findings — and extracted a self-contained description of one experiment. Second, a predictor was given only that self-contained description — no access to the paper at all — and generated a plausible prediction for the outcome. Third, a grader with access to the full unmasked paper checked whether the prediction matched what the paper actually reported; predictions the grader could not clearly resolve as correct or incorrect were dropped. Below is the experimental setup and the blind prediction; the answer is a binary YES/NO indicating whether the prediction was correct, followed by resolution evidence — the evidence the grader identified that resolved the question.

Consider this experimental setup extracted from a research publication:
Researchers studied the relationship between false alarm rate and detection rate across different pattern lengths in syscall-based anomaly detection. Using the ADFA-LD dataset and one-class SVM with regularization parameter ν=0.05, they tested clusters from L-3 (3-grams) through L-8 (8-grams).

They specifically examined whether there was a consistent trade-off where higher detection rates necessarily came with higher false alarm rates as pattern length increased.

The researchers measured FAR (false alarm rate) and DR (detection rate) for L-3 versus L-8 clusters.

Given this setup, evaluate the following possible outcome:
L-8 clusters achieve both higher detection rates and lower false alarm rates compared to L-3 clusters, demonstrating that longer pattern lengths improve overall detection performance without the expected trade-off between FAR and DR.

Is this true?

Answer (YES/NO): NO